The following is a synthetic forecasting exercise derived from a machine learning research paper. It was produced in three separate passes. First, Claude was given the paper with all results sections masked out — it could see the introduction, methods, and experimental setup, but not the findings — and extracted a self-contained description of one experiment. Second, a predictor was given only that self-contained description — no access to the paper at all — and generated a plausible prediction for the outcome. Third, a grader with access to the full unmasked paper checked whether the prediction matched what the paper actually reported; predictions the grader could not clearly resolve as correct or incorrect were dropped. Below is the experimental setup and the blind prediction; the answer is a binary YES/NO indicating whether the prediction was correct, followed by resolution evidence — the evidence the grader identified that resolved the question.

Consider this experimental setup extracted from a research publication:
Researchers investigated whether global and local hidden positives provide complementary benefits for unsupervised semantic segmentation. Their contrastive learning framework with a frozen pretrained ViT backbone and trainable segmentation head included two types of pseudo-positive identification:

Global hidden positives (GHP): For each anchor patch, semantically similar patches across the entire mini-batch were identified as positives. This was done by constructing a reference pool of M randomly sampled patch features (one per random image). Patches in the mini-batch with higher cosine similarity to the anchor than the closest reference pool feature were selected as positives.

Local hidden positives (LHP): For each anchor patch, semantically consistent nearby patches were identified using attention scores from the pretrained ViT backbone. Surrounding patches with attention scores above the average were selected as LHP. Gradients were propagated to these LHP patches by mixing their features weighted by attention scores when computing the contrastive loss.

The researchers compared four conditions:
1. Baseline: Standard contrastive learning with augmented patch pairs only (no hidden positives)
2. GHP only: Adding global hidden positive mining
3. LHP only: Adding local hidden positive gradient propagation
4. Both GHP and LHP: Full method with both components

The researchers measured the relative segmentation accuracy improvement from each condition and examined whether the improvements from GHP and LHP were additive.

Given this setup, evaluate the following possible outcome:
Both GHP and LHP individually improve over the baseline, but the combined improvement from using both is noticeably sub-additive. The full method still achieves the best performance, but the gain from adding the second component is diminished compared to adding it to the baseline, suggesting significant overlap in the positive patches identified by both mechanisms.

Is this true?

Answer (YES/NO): YES